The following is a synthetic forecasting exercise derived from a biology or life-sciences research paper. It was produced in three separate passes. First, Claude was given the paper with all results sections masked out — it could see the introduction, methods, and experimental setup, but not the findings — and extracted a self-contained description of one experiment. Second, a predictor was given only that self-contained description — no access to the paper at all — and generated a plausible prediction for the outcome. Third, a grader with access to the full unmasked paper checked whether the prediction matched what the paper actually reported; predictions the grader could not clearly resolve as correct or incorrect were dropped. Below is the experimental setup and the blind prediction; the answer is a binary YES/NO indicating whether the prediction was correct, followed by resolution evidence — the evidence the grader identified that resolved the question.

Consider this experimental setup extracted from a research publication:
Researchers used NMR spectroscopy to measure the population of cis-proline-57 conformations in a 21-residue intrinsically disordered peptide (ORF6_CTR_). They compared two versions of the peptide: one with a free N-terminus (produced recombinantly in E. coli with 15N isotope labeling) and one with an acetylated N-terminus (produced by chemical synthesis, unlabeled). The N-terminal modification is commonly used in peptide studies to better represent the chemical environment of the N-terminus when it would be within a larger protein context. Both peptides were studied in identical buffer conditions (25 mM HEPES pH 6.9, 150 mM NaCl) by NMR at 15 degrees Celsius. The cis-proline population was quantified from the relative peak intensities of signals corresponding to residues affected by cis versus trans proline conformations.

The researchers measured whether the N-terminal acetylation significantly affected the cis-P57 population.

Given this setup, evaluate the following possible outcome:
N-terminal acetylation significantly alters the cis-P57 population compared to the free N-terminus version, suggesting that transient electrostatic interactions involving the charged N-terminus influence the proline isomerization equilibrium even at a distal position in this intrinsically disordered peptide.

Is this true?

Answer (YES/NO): NO